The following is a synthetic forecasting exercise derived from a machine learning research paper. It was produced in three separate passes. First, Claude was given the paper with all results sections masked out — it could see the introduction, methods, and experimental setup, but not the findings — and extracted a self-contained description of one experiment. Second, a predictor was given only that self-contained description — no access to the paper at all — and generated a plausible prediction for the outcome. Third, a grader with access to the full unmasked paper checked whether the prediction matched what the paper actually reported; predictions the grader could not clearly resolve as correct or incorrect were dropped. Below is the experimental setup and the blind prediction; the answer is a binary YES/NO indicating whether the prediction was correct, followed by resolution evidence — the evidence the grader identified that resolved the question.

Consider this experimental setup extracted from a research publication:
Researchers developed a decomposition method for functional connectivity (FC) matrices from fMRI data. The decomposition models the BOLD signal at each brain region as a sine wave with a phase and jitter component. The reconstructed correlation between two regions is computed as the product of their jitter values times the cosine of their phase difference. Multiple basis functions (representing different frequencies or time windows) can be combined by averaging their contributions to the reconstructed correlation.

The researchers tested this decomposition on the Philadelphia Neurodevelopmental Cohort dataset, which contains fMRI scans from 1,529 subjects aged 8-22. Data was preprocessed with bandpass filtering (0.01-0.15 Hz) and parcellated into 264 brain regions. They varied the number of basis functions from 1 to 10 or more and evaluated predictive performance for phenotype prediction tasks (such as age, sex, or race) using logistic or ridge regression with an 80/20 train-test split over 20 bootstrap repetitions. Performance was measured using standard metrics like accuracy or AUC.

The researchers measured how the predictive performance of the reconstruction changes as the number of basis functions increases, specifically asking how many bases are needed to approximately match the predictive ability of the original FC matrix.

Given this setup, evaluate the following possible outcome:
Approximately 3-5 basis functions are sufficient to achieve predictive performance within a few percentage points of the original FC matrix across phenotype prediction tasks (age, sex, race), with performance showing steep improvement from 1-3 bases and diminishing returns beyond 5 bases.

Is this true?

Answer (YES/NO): NO